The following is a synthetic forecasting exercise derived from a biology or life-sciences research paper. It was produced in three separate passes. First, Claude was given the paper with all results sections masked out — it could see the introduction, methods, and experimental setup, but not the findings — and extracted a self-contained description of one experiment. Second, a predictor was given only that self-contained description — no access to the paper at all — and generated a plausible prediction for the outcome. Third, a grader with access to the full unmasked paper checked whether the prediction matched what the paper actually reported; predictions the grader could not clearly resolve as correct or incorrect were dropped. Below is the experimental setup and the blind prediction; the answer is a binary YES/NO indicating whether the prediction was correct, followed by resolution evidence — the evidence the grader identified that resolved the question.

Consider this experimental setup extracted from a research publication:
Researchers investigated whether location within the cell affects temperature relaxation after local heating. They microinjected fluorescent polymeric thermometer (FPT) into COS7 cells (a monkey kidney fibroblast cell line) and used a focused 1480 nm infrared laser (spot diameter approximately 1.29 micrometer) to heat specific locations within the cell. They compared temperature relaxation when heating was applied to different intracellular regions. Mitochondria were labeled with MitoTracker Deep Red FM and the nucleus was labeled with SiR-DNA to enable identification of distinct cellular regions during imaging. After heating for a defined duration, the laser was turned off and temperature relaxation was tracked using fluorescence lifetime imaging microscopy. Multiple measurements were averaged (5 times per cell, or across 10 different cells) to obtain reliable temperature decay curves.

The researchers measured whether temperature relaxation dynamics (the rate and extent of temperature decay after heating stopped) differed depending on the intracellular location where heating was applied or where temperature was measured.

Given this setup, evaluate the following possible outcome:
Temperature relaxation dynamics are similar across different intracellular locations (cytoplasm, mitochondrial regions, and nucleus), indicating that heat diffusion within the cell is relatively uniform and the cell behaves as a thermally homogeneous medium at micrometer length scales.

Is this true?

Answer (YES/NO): NO